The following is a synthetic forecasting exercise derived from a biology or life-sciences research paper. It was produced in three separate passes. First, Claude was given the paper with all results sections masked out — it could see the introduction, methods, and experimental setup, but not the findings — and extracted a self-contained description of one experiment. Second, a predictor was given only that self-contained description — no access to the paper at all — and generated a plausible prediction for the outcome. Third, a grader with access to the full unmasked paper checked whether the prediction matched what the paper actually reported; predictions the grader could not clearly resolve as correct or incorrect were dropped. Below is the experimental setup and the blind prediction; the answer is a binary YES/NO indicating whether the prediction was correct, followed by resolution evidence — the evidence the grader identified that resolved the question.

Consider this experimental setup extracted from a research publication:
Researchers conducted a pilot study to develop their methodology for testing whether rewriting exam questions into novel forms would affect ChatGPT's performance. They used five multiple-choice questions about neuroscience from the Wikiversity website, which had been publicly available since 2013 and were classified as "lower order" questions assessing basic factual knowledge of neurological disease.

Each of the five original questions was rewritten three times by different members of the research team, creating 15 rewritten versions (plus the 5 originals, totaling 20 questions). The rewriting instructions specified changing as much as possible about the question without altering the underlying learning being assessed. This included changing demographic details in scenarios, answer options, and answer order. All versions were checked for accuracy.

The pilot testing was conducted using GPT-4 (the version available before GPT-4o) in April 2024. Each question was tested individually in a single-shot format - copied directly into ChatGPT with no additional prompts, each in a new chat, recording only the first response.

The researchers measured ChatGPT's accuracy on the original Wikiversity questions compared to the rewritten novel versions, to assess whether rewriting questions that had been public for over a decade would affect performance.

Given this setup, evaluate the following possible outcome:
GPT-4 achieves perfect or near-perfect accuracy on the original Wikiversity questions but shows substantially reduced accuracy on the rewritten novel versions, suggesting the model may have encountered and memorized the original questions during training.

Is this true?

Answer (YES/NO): NO